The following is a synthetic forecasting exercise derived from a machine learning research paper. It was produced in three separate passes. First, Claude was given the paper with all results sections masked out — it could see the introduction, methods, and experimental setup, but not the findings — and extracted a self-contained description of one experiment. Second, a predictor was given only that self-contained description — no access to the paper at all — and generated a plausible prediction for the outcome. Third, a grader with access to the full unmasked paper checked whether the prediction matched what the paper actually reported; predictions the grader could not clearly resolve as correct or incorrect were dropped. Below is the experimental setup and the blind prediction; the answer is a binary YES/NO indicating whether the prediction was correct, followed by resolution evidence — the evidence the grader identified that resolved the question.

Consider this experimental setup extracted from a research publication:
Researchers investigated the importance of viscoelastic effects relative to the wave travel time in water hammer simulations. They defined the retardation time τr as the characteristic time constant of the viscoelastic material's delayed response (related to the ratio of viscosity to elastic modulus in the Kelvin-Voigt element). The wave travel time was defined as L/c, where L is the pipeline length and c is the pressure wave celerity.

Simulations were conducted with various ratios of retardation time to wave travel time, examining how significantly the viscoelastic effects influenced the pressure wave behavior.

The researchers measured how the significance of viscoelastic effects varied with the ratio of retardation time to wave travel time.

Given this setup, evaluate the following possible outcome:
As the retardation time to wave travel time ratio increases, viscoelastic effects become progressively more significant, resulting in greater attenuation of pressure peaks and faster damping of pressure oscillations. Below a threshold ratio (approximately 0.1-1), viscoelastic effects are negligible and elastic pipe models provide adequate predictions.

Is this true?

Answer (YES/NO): NO